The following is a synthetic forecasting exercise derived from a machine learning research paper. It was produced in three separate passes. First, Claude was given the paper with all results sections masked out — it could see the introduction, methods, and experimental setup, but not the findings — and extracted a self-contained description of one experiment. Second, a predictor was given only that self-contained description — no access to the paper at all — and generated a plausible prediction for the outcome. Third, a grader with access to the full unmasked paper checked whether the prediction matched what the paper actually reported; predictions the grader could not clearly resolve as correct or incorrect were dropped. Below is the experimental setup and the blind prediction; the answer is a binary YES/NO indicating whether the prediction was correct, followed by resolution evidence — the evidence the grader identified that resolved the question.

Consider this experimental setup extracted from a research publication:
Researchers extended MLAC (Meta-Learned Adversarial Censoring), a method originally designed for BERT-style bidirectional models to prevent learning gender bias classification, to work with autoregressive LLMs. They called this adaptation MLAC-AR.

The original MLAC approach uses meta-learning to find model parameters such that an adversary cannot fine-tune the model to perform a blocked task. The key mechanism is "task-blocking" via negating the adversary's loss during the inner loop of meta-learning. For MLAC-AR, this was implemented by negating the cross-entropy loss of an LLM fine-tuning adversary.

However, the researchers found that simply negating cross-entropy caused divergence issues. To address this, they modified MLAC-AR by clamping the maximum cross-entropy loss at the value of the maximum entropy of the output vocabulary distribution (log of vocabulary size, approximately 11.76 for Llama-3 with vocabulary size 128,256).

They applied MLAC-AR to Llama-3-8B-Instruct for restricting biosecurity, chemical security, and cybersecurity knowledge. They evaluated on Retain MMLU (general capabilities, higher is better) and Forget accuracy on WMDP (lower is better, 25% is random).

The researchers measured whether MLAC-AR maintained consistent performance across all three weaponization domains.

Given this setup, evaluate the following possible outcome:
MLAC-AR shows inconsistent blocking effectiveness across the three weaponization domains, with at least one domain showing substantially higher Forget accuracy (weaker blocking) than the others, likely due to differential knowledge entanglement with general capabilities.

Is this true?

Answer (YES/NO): YES